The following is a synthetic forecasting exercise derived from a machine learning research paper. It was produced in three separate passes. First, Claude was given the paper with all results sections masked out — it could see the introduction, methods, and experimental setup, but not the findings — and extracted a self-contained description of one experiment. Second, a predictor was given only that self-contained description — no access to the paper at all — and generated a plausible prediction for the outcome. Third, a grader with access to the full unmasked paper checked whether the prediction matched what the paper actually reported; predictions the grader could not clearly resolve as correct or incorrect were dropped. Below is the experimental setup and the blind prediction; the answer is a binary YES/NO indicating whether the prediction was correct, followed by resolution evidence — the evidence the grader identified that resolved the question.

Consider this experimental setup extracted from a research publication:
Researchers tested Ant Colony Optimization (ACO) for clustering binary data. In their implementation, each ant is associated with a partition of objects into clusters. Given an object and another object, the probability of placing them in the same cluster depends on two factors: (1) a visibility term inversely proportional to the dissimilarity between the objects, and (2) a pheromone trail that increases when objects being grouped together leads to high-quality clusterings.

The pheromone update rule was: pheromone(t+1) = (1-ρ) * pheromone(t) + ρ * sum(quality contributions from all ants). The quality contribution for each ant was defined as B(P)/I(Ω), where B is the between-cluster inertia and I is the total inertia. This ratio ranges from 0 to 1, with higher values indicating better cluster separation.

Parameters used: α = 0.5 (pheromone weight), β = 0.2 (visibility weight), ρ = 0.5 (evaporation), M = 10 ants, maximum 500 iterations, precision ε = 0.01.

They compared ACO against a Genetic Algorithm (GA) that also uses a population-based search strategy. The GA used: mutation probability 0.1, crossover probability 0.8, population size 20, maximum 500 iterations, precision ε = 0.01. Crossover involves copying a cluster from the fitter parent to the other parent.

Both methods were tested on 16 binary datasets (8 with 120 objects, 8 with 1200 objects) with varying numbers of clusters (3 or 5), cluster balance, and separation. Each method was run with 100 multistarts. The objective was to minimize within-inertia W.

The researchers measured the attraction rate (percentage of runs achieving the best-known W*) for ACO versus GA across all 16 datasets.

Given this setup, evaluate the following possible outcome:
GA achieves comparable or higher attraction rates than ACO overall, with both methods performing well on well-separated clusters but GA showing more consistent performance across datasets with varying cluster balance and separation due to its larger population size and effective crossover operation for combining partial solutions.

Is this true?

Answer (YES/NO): NO